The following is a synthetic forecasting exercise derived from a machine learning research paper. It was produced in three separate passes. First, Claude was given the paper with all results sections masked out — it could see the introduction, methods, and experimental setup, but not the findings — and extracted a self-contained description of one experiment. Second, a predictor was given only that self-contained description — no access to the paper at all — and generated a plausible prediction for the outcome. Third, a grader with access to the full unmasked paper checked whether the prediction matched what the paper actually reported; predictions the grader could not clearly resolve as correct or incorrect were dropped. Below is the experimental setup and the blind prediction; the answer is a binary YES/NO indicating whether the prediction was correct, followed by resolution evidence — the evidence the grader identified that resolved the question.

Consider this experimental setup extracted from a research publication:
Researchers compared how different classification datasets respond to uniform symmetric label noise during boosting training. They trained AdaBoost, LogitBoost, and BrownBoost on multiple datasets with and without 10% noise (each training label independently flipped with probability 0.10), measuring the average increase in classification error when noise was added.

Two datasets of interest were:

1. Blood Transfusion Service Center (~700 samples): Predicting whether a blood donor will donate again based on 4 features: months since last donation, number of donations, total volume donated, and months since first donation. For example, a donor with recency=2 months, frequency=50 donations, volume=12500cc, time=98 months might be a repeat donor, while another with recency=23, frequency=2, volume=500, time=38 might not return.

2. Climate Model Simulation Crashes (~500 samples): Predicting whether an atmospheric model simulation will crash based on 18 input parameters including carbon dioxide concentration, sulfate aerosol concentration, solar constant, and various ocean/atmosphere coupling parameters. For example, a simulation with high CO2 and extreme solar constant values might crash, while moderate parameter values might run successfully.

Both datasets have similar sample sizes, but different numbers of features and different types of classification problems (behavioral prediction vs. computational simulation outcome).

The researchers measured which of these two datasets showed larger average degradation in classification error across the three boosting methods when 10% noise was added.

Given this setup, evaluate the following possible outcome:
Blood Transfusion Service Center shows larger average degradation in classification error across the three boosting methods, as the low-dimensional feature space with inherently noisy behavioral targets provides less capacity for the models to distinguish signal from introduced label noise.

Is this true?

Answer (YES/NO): NO